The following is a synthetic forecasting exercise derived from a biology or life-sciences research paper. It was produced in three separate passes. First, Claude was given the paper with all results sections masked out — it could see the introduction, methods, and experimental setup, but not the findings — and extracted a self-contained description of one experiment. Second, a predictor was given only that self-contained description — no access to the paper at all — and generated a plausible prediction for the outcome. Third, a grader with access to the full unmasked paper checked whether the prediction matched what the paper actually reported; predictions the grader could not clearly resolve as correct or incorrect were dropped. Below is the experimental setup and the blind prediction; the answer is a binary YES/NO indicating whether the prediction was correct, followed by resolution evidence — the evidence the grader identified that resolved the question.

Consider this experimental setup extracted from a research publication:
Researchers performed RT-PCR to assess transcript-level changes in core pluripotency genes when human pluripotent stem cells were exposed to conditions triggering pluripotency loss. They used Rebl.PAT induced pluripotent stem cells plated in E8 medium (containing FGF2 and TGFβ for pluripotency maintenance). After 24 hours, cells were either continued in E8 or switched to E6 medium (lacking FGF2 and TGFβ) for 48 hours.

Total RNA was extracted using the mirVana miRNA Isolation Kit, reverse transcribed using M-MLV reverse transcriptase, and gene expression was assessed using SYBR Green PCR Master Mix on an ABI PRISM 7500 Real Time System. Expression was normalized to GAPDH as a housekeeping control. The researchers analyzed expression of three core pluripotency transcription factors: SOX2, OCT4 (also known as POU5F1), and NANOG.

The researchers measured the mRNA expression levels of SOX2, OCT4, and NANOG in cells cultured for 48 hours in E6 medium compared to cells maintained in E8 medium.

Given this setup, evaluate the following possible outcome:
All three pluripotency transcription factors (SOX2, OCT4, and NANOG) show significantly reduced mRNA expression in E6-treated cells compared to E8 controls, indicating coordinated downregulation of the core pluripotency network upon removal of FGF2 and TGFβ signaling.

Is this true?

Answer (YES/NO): NO